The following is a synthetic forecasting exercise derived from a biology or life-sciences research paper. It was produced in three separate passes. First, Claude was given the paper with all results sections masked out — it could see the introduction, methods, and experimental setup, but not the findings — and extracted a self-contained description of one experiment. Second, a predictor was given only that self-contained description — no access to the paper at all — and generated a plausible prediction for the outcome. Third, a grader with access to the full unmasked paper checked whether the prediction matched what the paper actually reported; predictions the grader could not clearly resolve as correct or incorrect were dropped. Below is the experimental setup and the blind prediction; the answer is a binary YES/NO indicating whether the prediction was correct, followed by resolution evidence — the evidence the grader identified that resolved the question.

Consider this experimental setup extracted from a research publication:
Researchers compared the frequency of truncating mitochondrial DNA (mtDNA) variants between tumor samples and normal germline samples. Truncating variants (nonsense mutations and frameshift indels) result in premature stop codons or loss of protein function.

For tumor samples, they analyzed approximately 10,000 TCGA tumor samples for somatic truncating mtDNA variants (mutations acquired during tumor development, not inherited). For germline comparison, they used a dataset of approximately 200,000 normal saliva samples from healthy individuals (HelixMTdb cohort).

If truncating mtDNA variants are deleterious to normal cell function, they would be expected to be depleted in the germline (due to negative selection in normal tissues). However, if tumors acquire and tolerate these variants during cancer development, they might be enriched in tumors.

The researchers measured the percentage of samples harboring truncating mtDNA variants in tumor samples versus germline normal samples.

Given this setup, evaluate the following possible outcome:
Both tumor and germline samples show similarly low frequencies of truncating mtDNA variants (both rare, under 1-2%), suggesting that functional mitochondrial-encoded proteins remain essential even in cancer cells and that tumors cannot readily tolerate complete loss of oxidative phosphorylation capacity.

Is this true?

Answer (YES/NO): NO